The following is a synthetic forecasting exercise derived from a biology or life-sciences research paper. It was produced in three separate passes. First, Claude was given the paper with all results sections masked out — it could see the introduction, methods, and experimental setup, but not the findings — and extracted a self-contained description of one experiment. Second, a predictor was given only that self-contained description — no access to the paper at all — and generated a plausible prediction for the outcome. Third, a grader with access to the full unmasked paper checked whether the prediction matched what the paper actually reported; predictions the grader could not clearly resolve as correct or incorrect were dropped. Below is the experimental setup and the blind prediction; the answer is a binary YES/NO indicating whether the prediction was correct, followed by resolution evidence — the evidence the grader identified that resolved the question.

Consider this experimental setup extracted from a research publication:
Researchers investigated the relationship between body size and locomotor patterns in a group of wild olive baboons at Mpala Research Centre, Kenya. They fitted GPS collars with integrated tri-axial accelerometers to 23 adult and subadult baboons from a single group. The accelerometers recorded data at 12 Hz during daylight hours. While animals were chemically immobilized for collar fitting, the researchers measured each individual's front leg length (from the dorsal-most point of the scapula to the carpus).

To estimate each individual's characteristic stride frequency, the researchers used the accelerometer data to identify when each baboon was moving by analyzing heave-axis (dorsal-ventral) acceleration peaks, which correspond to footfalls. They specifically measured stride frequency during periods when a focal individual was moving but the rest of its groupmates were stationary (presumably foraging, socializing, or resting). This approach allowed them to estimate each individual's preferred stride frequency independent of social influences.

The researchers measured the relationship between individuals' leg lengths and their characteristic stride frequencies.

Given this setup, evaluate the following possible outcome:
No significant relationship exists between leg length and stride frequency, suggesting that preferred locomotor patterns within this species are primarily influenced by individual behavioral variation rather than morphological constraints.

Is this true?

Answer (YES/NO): NO